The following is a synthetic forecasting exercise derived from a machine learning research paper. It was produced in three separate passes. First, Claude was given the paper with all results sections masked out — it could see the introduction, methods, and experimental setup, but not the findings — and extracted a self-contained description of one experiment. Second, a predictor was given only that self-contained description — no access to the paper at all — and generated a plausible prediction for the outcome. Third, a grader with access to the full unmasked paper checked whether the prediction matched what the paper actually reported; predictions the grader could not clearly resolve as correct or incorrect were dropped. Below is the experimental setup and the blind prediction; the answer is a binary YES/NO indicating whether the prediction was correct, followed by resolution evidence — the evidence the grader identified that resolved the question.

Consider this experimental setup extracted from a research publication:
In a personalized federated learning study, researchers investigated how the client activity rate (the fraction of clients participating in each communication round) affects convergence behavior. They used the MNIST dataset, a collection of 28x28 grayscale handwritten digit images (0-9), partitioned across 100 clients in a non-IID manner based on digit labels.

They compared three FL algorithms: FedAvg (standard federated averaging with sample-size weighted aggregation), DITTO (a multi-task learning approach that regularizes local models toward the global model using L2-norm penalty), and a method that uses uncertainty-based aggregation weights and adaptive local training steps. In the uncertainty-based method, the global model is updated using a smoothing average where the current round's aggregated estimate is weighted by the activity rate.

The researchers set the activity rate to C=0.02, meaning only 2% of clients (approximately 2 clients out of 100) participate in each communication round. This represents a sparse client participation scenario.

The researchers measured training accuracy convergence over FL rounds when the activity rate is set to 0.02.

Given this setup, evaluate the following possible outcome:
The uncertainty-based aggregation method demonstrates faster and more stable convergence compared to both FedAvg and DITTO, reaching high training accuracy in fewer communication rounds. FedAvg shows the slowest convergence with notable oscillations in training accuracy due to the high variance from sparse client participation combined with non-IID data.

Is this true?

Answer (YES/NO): NO